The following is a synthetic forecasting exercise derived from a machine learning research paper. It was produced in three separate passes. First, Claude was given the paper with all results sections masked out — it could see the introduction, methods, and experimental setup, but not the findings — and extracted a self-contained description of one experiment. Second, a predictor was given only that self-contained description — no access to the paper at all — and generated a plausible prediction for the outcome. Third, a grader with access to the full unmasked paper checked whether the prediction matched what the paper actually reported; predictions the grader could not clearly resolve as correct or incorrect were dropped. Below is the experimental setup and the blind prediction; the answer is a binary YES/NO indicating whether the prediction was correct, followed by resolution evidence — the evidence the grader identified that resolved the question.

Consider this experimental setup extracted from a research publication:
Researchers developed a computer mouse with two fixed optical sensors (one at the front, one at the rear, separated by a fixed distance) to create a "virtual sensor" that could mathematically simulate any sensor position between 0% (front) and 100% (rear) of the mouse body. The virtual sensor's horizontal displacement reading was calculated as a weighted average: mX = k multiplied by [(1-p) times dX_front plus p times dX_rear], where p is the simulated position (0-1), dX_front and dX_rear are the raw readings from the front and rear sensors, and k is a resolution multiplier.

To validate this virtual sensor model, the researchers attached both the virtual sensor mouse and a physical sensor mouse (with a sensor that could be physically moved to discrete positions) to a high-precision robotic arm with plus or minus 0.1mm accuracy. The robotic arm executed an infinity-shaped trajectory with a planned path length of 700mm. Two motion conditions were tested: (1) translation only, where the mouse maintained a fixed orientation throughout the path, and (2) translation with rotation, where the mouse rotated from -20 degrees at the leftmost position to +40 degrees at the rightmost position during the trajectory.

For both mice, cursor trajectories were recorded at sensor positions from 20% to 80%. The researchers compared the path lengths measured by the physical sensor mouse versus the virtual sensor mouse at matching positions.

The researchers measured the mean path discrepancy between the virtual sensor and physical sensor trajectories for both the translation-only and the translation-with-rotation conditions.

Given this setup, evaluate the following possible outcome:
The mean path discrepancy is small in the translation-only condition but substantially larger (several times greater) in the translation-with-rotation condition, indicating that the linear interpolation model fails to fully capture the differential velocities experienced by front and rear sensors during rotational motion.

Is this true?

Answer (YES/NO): NO